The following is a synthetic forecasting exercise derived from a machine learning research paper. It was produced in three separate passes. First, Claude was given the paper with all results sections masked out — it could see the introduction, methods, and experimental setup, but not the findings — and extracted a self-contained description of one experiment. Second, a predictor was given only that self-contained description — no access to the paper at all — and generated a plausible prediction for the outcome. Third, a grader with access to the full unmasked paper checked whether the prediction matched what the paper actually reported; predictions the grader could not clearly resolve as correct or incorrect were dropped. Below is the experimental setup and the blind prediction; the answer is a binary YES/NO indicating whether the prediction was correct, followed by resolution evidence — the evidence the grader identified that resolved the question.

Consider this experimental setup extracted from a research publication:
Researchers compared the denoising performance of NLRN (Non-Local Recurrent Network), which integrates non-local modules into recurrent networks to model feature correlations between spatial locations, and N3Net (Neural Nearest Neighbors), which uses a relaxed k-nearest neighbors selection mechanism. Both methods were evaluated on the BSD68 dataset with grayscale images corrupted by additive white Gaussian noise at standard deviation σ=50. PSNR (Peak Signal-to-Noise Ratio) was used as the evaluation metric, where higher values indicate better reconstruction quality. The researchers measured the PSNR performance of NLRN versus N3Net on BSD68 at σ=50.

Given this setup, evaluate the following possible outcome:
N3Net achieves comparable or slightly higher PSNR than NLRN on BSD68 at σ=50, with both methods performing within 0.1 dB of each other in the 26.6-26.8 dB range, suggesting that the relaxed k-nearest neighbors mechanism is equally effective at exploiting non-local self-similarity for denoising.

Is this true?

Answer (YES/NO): NO